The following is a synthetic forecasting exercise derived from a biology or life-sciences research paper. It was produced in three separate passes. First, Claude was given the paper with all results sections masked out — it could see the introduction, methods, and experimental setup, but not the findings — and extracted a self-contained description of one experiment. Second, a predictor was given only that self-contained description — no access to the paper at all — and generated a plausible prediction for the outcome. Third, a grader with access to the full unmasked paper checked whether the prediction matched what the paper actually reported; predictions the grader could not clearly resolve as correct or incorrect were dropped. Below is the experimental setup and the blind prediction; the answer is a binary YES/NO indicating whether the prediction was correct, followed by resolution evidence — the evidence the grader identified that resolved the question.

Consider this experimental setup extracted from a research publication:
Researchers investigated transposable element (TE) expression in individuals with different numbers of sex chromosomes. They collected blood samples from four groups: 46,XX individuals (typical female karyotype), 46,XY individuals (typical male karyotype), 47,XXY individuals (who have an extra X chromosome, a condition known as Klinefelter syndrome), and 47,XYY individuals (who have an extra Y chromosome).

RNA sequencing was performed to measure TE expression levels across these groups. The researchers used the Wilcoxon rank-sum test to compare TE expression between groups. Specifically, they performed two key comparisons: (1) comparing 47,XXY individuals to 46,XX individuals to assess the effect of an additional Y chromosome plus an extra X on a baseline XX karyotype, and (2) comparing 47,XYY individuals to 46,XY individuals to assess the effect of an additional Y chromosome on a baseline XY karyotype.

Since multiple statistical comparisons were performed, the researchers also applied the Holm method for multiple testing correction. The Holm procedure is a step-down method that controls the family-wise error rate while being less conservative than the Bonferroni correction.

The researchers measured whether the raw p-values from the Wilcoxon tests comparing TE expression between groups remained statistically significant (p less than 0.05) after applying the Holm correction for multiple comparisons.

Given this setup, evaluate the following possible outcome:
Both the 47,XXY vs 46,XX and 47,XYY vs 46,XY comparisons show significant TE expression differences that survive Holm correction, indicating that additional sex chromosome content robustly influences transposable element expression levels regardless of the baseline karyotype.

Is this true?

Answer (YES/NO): NO